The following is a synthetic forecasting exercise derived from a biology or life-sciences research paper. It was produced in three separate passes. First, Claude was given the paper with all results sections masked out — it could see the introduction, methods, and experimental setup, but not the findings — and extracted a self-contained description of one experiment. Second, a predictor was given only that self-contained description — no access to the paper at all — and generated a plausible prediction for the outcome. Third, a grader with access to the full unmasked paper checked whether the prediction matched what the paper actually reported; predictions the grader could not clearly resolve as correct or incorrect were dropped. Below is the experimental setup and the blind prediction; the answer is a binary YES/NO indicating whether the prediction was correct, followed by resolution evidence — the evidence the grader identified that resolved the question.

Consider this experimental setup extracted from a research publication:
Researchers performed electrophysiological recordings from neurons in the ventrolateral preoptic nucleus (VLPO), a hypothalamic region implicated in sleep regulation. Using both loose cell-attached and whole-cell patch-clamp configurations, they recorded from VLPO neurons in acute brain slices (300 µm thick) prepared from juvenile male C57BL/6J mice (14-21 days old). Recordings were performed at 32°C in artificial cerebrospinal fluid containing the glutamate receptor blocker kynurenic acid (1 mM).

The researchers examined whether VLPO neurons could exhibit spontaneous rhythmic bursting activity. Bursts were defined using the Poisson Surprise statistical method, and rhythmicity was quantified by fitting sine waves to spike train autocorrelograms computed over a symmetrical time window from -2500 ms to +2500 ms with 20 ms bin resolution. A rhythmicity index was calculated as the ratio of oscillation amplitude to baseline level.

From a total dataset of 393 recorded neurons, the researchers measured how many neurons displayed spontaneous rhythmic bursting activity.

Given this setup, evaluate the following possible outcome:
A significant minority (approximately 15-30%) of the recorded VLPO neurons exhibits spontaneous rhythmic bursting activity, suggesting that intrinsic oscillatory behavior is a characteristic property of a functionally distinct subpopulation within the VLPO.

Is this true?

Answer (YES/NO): NO